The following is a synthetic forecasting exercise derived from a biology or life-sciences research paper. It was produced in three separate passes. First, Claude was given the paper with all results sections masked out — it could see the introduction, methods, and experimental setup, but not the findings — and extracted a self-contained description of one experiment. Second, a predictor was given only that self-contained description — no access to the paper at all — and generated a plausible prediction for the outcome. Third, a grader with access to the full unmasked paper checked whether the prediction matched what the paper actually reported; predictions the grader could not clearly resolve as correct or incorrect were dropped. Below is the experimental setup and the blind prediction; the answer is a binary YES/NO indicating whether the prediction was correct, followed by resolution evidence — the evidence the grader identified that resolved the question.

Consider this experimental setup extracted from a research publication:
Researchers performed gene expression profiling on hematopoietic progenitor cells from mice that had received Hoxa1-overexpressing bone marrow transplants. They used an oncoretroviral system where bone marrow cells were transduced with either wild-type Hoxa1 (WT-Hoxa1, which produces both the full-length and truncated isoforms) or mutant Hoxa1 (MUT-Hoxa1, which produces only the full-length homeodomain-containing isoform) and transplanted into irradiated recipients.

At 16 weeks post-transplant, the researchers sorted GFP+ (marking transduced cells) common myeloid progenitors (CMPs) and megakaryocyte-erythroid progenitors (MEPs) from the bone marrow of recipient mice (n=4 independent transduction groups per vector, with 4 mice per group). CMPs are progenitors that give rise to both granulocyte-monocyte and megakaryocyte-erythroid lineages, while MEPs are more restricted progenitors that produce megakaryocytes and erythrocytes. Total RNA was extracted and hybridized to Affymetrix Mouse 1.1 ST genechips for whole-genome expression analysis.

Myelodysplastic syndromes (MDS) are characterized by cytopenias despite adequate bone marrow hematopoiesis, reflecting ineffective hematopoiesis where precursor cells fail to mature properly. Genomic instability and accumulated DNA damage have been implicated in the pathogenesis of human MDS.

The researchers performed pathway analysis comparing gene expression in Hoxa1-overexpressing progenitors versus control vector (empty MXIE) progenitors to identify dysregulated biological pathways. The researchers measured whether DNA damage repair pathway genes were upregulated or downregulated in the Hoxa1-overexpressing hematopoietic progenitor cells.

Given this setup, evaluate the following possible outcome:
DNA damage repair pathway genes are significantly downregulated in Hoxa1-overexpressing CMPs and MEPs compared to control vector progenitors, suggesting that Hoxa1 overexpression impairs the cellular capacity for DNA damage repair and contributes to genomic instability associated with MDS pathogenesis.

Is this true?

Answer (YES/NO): YES